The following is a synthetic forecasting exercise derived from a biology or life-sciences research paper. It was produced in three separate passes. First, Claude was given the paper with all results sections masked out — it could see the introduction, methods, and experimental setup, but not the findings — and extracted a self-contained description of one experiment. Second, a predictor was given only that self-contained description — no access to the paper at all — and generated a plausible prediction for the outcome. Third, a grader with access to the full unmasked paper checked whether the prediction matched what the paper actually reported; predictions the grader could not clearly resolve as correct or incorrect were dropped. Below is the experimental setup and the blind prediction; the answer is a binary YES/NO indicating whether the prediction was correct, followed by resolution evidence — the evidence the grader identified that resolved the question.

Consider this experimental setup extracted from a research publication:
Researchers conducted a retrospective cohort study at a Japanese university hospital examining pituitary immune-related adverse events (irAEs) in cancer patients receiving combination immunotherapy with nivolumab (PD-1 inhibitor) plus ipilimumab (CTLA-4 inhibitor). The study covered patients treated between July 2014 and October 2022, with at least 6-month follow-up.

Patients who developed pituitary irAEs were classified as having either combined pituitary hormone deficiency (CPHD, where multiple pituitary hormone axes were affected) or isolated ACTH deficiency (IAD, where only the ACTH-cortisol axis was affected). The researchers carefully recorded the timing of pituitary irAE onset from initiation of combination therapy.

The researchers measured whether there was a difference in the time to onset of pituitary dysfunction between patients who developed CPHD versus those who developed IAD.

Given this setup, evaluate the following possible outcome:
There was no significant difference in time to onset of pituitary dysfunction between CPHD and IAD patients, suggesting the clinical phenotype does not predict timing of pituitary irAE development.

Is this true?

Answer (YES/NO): NO